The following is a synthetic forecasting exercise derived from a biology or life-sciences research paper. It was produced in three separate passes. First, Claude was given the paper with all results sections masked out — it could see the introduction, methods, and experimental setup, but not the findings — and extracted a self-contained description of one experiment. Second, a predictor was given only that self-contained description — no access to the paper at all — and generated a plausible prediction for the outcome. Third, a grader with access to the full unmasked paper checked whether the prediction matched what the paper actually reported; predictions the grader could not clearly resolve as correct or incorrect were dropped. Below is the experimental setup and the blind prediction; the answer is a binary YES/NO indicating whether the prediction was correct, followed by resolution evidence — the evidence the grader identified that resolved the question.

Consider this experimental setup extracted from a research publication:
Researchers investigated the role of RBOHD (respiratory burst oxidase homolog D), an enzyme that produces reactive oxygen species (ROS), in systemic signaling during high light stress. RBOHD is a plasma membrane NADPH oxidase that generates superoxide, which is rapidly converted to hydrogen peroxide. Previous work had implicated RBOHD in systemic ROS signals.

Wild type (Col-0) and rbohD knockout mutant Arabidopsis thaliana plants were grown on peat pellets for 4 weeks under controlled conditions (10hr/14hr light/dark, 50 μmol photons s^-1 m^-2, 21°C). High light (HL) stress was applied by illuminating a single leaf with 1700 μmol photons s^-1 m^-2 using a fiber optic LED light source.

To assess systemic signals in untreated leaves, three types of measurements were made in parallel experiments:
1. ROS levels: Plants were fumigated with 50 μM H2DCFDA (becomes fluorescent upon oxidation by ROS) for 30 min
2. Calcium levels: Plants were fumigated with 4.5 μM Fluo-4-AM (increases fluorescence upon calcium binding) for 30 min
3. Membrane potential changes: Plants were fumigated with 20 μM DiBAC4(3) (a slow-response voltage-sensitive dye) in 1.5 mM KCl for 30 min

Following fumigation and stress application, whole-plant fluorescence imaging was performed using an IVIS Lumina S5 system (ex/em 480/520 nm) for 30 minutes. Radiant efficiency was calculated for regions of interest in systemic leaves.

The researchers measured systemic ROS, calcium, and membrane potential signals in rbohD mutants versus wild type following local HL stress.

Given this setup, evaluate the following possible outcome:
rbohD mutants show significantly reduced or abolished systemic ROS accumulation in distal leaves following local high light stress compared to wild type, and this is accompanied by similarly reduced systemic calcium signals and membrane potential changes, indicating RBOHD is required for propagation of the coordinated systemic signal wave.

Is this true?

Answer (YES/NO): YES